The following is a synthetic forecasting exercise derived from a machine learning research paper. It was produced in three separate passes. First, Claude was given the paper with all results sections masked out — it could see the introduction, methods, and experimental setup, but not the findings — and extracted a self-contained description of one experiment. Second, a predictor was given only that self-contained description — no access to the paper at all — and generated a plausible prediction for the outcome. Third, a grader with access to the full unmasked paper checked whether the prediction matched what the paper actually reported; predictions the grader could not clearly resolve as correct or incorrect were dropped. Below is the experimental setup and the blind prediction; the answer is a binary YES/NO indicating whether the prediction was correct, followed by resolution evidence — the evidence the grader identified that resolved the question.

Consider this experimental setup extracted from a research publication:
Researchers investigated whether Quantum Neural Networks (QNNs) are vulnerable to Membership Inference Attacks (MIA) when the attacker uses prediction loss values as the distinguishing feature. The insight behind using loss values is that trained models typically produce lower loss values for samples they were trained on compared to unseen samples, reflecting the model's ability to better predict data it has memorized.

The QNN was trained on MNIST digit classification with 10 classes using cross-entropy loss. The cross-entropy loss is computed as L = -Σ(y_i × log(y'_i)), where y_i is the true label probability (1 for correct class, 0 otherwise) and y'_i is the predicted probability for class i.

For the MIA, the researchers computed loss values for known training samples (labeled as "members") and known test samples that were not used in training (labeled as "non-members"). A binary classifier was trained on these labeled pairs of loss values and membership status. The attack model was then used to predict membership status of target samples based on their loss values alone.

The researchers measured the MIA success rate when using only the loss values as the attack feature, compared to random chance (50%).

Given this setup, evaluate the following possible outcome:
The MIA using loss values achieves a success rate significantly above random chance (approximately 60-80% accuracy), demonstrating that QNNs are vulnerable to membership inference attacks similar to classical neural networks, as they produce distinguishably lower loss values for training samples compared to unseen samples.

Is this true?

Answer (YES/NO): NO